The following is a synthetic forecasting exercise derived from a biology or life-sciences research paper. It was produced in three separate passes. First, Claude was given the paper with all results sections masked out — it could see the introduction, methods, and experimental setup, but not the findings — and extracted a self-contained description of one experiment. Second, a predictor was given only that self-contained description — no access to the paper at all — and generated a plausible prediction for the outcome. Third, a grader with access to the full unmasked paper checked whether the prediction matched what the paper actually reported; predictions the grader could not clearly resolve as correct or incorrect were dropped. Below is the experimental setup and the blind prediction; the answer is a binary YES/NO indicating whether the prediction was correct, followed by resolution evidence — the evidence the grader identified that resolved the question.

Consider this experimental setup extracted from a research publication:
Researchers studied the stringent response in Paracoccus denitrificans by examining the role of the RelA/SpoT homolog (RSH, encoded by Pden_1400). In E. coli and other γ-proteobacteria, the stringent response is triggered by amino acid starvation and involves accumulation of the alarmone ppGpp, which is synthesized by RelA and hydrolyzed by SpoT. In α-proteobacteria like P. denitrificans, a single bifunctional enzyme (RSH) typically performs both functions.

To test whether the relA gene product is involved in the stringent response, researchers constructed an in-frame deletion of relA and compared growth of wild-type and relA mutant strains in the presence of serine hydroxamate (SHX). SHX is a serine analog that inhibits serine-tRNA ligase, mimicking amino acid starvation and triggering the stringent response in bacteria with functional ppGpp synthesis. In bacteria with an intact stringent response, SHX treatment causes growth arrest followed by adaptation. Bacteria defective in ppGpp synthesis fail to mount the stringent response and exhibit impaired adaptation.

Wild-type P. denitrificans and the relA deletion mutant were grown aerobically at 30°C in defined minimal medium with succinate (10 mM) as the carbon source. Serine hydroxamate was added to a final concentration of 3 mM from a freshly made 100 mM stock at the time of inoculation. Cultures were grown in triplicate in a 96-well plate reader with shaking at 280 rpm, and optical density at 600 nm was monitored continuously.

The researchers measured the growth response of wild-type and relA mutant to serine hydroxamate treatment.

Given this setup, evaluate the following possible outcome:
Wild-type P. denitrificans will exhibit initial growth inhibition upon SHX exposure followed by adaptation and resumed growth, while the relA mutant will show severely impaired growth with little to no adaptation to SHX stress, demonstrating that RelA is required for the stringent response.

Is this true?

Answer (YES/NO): YES